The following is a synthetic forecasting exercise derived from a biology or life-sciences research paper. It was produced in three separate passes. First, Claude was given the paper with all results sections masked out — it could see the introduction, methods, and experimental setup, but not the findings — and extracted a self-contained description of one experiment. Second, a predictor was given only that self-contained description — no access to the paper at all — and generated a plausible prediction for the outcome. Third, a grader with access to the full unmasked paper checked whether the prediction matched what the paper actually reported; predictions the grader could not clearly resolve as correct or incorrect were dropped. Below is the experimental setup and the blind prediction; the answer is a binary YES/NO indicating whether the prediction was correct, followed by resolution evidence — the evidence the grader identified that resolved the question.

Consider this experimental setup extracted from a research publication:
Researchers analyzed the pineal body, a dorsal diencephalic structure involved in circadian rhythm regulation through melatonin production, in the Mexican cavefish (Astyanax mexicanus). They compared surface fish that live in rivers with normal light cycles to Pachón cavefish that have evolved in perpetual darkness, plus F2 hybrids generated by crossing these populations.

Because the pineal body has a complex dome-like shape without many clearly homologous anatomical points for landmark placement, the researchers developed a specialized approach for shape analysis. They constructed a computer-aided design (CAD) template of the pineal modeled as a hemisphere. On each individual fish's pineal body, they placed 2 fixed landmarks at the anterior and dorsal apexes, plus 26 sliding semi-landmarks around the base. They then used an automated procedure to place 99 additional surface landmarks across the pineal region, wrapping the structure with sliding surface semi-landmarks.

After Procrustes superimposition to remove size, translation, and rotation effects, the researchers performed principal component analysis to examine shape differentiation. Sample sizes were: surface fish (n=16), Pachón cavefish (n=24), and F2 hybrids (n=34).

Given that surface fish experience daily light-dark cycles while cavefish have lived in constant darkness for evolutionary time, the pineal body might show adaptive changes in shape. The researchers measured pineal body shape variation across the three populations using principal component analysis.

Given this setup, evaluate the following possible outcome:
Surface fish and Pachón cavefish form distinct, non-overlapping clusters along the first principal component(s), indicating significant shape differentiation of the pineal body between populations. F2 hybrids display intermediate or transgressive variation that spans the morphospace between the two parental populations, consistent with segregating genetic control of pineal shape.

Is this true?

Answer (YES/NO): NO